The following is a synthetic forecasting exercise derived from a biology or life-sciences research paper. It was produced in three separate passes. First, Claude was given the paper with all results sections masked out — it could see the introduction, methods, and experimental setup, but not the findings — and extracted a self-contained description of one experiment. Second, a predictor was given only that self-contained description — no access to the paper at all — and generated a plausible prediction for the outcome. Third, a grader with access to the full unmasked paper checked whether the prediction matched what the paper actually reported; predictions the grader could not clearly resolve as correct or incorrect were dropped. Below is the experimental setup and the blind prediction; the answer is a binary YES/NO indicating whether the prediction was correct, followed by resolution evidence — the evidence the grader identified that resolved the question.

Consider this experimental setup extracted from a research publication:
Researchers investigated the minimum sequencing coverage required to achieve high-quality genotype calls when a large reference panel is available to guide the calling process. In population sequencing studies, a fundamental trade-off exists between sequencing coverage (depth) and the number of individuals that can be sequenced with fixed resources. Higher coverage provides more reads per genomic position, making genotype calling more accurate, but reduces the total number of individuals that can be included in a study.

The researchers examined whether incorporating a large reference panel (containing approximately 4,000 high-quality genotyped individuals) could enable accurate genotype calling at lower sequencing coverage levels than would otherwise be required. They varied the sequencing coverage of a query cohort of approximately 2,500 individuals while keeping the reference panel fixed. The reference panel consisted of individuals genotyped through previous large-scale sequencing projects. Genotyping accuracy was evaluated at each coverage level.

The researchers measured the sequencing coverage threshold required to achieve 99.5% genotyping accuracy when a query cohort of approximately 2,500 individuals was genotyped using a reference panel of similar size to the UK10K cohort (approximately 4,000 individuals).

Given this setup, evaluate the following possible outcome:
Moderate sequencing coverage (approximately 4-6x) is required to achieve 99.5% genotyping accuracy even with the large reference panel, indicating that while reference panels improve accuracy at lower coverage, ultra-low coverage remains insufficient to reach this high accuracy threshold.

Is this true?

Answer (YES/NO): NO